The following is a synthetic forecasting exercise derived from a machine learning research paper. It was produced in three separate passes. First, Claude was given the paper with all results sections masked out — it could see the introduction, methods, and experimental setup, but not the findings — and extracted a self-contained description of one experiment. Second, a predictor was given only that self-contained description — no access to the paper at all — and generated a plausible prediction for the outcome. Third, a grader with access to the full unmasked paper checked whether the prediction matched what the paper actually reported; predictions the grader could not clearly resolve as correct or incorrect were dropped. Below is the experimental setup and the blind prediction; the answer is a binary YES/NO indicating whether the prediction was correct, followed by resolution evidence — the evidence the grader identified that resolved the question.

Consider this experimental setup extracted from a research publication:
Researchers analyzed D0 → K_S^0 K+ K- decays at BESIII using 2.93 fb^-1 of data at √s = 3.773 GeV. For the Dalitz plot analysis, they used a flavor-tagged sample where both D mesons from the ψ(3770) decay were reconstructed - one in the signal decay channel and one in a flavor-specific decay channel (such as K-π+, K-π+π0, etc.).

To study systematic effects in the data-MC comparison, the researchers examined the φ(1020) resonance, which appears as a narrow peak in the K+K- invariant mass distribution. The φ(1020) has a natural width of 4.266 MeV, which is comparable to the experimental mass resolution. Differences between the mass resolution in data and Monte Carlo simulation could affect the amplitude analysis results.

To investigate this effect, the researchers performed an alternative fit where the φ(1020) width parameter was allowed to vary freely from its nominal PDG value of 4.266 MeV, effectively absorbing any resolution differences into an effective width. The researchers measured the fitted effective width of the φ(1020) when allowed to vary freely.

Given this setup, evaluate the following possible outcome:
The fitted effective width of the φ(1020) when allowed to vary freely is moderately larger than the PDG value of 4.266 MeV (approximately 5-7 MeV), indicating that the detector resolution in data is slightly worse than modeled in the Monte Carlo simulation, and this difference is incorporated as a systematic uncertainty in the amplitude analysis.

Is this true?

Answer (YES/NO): YES